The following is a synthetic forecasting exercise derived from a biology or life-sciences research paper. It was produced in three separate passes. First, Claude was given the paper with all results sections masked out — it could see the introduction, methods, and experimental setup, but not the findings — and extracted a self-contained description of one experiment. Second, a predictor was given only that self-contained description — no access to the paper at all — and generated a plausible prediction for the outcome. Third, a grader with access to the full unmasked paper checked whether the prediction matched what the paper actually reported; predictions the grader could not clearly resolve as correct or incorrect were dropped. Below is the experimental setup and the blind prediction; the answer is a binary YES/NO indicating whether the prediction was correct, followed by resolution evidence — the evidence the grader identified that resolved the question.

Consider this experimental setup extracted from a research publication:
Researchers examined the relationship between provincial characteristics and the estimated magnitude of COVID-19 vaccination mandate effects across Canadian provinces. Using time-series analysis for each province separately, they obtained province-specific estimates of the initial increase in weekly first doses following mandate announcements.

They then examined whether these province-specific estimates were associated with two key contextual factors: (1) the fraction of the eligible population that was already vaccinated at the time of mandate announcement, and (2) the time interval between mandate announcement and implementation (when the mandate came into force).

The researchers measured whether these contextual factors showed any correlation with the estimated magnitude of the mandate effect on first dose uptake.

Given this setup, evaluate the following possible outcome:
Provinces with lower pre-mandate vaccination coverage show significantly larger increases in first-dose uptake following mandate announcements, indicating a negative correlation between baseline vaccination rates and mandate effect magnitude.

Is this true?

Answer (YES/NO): YES